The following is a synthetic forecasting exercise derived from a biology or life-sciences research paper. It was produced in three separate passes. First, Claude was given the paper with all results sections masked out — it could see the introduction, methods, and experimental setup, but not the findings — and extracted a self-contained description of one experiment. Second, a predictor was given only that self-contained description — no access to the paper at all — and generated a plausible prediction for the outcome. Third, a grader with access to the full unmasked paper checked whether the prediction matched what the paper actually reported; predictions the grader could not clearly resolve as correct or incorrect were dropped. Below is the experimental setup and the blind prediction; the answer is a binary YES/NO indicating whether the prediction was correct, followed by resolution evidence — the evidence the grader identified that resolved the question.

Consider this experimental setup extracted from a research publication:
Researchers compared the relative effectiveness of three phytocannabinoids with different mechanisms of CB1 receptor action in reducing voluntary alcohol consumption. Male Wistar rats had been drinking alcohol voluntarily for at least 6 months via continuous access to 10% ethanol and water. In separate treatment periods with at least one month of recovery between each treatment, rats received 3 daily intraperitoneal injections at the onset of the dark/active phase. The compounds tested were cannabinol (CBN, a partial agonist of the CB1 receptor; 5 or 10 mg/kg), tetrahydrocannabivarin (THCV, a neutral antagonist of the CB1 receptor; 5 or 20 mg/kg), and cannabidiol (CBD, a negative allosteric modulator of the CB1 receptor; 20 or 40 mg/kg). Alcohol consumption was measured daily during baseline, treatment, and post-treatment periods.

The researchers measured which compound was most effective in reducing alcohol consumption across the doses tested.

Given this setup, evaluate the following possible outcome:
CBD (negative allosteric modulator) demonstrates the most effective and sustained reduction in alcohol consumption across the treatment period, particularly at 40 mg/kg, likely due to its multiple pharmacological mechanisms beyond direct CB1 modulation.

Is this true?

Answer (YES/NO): NO